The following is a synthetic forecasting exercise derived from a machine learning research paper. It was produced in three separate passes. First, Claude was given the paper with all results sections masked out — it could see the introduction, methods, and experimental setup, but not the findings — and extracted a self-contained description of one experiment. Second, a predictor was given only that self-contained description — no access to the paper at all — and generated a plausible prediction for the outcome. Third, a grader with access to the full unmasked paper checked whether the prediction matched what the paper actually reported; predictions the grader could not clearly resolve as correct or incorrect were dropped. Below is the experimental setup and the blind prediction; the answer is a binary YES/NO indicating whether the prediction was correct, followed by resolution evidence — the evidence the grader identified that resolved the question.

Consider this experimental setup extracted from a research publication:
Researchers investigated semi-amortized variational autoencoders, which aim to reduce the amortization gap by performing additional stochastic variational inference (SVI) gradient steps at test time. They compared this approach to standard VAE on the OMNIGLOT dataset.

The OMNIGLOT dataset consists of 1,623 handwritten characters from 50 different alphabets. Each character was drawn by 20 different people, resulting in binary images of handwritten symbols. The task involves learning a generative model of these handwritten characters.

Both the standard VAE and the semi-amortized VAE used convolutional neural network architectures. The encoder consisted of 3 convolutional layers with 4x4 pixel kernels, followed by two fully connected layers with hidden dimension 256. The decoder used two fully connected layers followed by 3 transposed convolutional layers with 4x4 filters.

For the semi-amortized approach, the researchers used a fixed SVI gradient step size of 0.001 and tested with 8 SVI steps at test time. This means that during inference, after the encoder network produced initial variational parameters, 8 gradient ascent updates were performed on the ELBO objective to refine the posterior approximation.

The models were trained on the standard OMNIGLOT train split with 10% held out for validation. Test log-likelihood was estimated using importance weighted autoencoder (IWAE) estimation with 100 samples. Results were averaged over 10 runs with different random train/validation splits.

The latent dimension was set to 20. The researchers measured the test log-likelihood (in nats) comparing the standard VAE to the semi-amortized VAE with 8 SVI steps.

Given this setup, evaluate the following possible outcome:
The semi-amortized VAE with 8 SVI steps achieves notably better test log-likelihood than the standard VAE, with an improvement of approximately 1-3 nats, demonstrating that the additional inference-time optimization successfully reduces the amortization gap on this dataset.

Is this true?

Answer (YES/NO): NO